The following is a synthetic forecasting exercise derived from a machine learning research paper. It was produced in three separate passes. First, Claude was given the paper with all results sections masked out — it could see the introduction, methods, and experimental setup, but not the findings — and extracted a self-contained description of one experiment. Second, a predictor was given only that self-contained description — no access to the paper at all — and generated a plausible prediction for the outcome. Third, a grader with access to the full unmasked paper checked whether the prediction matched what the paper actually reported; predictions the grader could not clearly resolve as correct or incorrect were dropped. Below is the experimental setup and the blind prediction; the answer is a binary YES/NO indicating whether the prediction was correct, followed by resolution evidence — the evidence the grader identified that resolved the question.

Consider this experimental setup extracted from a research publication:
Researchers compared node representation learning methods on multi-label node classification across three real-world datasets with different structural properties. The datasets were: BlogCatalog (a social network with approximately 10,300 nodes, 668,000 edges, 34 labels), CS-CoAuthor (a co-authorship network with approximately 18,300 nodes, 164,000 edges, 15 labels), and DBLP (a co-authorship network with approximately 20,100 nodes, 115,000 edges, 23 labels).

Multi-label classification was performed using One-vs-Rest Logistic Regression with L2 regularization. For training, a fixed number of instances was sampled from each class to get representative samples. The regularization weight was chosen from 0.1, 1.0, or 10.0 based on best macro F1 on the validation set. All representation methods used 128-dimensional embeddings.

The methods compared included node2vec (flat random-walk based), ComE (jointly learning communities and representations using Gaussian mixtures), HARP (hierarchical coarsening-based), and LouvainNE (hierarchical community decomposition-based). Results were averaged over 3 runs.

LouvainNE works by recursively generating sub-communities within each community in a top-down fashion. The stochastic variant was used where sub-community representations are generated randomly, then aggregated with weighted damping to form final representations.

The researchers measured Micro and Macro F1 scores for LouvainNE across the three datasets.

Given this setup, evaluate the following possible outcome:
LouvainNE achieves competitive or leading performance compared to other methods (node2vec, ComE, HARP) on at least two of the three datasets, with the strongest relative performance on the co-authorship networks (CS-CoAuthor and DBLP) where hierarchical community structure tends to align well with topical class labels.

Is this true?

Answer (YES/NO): NO